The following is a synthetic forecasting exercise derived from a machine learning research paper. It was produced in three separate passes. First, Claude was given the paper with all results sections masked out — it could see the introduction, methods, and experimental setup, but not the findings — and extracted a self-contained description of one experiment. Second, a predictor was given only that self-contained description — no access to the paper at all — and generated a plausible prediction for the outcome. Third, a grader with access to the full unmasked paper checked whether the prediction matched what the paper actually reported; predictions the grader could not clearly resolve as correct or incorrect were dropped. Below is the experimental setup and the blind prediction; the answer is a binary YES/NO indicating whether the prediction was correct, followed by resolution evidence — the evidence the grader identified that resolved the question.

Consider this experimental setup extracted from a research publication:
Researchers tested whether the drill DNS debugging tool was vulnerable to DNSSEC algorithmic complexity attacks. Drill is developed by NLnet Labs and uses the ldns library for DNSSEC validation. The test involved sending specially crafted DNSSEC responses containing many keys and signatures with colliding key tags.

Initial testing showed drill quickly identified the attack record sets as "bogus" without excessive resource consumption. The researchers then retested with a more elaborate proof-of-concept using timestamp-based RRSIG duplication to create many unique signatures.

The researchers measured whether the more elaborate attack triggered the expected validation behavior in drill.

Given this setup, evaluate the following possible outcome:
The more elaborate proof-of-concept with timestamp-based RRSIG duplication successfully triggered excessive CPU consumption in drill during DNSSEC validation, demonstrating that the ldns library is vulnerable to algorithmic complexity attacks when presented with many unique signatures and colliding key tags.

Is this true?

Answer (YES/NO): NO